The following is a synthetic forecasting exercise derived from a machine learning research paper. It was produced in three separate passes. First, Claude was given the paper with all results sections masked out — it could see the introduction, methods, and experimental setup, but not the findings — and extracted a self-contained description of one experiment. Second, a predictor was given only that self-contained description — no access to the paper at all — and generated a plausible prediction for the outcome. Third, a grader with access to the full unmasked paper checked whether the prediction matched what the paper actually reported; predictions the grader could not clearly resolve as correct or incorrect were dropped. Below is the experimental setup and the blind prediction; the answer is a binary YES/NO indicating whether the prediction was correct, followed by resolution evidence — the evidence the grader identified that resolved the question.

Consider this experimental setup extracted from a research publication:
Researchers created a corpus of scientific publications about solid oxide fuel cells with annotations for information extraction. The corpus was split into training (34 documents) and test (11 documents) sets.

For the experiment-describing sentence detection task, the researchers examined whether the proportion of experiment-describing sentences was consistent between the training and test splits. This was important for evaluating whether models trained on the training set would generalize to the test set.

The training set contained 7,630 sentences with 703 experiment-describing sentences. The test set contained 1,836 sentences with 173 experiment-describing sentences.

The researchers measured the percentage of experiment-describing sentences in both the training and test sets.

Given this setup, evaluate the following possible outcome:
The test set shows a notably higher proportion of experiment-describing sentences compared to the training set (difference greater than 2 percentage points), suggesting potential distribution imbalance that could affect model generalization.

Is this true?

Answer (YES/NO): NO